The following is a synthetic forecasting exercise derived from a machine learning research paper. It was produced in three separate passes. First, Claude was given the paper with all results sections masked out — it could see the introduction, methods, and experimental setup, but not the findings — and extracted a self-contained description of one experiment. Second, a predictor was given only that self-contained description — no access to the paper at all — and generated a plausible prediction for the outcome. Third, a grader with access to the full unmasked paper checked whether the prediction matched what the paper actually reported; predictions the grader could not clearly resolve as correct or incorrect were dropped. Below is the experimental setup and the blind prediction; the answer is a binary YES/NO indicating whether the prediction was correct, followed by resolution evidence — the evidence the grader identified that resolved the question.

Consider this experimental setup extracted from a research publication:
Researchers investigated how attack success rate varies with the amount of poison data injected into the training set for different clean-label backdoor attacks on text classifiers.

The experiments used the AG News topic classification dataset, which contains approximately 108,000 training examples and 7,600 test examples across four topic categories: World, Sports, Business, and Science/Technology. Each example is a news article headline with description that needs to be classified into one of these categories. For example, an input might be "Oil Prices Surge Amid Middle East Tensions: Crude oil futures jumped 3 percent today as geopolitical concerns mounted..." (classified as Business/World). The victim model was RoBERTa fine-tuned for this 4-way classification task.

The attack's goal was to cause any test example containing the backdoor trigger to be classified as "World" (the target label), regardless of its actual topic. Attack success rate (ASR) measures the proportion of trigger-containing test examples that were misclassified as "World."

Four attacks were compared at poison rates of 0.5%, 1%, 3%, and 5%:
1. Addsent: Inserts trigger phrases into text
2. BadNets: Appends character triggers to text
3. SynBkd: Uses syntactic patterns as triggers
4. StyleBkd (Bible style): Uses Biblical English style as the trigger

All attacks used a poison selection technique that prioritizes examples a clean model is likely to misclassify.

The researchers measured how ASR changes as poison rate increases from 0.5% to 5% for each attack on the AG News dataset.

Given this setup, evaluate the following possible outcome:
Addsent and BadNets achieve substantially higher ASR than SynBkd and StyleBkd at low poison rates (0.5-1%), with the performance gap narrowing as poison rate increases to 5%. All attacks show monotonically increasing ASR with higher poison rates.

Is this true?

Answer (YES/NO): NO